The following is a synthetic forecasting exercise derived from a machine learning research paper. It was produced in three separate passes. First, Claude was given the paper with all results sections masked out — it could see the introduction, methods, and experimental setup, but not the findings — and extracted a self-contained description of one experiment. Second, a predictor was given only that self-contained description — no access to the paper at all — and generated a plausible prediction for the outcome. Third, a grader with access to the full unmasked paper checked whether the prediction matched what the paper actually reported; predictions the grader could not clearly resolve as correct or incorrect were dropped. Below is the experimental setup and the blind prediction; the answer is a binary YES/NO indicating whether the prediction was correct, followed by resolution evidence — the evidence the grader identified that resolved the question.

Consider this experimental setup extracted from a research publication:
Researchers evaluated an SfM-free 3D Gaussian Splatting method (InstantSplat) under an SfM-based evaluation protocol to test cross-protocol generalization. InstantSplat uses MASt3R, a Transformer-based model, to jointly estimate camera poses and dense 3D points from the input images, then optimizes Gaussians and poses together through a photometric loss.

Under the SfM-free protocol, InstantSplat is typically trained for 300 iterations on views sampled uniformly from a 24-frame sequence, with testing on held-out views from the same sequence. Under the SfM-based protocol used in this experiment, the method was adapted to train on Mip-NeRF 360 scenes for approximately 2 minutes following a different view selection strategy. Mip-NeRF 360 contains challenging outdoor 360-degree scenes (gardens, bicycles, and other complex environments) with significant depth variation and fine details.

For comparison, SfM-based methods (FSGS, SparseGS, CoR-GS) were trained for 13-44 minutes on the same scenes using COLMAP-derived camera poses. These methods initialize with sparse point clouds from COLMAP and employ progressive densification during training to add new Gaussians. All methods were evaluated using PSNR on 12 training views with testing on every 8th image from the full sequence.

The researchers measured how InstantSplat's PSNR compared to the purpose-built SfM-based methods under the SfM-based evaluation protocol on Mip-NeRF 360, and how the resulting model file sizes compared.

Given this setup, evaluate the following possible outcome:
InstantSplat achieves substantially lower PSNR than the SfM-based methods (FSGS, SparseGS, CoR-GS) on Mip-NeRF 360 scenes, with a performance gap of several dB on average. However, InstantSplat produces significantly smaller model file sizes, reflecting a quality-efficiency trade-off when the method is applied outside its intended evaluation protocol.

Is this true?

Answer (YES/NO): NO